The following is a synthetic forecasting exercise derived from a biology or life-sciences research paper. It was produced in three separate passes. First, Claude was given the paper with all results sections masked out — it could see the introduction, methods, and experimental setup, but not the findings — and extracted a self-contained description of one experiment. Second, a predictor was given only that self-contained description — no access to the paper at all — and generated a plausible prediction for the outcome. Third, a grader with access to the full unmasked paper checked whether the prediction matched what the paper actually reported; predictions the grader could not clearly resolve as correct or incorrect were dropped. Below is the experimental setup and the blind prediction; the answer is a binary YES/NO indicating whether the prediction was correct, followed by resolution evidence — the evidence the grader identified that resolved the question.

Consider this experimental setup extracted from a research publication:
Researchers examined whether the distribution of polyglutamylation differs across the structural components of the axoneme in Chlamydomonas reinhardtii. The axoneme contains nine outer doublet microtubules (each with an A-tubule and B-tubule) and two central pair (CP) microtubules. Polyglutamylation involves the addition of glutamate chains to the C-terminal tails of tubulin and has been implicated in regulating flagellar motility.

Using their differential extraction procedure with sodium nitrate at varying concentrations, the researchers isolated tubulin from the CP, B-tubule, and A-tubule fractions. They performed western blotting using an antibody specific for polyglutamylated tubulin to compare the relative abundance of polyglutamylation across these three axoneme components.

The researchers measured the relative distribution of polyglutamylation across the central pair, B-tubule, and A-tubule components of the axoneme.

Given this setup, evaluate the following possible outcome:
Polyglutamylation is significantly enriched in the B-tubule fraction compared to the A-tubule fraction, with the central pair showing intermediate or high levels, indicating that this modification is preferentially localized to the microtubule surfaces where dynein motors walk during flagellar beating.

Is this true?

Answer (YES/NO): NO